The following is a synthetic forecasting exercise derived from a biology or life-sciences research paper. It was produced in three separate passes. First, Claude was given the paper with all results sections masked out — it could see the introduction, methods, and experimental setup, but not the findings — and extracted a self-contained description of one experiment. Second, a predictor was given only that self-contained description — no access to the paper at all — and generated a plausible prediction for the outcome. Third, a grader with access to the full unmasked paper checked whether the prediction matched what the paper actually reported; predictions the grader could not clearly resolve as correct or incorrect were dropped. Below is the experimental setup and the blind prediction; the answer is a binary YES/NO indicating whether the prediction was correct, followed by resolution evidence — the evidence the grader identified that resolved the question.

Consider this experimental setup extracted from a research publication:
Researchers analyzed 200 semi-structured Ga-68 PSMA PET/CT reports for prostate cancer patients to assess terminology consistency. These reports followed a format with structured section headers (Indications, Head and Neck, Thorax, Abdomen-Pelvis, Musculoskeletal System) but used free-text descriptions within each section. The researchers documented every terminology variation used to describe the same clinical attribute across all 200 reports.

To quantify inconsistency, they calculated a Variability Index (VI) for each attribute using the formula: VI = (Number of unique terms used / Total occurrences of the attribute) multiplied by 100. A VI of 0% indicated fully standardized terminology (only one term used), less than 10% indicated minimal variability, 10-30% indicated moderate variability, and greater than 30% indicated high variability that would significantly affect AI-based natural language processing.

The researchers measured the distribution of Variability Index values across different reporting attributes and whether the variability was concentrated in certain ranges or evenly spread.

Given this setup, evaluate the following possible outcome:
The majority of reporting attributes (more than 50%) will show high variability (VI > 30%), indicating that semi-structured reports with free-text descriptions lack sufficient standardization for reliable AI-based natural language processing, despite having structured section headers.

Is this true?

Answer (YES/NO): NO